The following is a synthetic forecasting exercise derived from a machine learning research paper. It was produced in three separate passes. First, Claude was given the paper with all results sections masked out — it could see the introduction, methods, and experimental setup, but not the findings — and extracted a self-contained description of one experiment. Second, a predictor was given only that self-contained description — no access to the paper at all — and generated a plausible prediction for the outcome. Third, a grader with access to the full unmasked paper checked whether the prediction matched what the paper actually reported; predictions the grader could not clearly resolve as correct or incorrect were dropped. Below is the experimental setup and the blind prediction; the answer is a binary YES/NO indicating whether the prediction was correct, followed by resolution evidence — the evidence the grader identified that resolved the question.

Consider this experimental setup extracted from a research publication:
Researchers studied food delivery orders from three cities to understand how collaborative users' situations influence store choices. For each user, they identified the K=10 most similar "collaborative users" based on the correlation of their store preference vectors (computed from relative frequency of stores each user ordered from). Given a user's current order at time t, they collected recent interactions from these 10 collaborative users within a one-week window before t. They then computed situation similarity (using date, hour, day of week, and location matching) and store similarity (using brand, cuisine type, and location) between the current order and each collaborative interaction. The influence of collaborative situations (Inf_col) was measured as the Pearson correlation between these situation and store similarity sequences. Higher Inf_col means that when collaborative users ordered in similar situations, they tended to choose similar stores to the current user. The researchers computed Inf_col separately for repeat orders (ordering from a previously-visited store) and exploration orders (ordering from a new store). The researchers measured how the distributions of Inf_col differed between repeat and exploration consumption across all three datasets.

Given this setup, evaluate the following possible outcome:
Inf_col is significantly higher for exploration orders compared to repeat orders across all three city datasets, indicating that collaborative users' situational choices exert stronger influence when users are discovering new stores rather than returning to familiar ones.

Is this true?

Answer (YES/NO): YES